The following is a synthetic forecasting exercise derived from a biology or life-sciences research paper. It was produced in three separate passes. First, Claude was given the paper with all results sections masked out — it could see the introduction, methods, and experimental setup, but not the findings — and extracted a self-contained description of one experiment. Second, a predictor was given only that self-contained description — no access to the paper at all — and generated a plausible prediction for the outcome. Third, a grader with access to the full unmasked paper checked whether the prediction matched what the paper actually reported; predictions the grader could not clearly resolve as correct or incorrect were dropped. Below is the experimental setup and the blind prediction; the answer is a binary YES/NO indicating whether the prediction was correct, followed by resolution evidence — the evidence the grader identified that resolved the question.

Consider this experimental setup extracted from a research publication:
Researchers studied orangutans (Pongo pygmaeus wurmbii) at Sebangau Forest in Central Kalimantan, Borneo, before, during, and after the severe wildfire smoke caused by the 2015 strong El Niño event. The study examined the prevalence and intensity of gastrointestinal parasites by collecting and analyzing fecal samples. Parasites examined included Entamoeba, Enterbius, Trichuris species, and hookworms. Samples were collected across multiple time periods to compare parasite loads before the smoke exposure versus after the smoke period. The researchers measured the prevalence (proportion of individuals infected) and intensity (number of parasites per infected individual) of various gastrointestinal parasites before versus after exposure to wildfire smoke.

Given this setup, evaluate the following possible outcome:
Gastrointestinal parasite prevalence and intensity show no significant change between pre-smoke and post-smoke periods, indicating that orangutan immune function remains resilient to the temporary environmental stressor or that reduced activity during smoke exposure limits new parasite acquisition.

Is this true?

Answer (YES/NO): NO